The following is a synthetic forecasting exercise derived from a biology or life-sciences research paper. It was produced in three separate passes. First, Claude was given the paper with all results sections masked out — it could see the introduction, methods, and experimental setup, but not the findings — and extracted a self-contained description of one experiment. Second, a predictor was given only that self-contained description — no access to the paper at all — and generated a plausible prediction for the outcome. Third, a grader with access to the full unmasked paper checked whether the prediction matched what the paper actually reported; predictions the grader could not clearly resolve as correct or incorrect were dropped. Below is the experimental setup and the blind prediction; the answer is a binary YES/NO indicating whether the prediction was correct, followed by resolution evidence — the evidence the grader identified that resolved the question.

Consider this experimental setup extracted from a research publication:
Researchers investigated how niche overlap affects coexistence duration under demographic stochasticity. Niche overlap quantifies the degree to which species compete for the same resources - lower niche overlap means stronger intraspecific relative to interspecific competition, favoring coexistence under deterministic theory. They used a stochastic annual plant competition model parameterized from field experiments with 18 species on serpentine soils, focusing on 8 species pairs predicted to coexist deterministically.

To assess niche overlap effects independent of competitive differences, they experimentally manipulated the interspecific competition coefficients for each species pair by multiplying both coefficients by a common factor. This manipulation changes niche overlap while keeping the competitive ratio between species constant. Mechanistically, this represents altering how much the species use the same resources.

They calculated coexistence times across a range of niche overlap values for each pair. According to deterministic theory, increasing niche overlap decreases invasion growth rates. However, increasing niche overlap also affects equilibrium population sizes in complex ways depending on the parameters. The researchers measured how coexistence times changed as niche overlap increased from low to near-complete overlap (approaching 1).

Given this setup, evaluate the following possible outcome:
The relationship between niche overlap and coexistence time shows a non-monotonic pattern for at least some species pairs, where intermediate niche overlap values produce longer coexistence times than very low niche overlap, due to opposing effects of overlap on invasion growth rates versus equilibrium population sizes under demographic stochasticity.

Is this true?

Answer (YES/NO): NO